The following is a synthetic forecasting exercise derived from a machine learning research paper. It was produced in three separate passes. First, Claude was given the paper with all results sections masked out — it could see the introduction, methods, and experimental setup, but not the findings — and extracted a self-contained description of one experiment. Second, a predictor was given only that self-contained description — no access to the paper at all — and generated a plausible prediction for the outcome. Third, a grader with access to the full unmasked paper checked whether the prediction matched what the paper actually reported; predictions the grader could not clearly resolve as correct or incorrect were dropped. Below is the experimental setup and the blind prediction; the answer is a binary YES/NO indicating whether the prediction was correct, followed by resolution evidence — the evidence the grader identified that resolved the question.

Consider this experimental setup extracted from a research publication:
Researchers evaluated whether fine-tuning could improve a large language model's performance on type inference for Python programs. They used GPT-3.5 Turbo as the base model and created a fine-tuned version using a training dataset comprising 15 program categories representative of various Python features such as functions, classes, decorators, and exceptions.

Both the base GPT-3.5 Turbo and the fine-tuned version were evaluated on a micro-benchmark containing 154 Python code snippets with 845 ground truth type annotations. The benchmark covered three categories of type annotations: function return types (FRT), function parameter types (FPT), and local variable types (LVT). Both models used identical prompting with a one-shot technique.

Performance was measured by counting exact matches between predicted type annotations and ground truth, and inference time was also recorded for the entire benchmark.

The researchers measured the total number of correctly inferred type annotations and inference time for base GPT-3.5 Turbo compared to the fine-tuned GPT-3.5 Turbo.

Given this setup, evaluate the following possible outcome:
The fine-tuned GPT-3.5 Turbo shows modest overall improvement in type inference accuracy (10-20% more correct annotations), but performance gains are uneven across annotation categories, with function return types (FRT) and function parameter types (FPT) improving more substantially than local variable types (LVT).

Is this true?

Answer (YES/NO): NO